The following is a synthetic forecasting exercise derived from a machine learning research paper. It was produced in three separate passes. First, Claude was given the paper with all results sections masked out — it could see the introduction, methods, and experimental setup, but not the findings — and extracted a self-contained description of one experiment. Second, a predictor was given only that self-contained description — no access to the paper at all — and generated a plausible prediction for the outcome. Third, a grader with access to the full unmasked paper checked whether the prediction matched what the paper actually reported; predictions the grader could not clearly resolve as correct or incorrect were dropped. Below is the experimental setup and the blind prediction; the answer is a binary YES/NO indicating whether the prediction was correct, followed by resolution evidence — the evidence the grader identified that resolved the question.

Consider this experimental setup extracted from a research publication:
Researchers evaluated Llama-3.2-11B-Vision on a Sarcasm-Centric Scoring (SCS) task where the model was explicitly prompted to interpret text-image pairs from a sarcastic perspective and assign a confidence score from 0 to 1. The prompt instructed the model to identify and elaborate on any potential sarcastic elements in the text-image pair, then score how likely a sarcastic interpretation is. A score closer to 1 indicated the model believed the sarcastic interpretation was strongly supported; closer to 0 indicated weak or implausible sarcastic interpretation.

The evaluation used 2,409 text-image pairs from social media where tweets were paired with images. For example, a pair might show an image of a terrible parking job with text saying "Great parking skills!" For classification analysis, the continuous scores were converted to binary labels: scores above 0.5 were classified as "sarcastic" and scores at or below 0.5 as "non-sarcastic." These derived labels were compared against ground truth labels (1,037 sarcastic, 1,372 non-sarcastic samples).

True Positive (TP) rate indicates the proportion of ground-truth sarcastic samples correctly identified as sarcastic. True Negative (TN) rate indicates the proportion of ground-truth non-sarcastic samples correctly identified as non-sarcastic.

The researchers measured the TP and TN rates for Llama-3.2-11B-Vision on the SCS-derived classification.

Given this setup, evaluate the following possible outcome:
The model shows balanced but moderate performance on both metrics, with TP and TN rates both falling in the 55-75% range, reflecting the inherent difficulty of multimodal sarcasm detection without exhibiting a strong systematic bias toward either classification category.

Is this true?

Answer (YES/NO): NO